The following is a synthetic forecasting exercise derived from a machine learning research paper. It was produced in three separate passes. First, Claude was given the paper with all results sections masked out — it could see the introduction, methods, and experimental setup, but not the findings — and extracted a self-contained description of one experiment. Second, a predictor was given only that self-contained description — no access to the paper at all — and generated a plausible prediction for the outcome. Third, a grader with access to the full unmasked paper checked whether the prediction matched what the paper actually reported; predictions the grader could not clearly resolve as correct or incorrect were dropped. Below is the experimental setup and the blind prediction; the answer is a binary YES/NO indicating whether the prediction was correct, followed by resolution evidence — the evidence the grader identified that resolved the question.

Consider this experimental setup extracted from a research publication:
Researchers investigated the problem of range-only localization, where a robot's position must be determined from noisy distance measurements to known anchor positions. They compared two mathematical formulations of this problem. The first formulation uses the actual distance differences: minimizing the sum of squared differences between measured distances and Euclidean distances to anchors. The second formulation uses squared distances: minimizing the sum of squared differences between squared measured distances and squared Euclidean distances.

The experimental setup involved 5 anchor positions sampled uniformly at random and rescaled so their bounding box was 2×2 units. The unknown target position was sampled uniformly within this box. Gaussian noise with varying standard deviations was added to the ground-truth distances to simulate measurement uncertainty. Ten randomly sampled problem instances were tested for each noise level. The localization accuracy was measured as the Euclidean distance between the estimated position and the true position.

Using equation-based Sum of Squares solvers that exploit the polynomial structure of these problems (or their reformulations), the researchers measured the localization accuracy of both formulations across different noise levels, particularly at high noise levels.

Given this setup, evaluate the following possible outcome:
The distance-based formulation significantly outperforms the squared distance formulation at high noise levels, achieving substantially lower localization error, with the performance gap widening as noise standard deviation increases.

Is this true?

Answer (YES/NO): NO